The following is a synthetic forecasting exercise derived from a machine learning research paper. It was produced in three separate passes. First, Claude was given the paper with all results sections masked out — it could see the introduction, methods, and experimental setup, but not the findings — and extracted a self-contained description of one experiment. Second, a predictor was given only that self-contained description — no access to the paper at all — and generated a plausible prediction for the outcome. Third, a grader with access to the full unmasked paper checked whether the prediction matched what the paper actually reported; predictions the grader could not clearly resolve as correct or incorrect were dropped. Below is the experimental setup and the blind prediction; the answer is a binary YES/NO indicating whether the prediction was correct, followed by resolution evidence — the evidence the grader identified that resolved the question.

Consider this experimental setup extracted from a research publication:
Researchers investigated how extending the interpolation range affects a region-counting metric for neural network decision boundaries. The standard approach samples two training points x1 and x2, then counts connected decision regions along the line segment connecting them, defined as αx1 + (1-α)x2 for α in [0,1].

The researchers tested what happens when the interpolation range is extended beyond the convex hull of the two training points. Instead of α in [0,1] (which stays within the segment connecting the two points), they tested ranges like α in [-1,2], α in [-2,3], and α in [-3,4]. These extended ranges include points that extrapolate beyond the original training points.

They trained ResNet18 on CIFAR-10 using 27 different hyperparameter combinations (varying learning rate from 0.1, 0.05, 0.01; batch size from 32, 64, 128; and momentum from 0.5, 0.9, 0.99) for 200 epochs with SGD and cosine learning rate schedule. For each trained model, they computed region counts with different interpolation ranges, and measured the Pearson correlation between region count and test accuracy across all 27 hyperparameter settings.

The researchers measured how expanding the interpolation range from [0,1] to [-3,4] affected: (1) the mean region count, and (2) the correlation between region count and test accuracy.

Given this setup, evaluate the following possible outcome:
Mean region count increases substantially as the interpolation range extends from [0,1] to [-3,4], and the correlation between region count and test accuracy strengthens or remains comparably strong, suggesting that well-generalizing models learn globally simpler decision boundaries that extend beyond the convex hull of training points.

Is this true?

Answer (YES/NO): YES